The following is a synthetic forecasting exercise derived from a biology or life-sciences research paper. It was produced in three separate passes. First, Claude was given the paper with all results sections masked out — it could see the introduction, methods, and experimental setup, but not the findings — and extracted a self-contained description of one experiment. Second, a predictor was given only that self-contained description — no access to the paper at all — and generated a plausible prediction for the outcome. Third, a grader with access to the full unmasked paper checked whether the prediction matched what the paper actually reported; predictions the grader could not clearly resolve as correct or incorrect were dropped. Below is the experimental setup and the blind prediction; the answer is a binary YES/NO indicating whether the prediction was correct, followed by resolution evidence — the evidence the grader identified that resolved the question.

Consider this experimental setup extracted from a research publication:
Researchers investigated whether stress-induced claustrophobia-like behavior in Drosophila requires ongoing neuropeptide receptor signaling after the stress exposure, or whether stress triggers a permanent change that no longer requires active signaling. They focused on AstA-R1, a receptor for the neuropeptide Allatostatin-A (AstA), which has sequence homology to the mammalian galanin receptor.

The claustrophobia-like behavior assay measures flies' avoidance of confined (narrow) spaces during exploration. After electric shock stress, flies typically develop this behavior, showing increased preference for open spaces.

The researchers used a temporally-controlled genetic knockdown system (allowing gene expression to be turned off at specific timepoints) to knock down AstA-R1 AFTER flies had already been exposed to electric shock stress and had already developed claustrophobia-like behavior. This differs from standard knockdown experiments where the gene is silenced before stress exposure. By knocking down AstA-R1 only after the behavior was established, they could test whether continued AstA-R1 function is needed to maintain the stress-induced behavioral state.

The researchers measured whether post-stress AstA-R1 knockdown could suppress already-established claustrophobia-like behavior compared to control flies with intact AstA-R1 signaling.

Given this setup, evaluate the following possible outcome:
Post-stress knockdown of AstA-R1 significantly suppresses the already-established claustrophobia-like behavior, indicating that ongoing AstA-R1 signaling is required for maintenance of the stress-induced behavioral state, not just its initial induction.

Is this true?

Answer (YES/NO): YES